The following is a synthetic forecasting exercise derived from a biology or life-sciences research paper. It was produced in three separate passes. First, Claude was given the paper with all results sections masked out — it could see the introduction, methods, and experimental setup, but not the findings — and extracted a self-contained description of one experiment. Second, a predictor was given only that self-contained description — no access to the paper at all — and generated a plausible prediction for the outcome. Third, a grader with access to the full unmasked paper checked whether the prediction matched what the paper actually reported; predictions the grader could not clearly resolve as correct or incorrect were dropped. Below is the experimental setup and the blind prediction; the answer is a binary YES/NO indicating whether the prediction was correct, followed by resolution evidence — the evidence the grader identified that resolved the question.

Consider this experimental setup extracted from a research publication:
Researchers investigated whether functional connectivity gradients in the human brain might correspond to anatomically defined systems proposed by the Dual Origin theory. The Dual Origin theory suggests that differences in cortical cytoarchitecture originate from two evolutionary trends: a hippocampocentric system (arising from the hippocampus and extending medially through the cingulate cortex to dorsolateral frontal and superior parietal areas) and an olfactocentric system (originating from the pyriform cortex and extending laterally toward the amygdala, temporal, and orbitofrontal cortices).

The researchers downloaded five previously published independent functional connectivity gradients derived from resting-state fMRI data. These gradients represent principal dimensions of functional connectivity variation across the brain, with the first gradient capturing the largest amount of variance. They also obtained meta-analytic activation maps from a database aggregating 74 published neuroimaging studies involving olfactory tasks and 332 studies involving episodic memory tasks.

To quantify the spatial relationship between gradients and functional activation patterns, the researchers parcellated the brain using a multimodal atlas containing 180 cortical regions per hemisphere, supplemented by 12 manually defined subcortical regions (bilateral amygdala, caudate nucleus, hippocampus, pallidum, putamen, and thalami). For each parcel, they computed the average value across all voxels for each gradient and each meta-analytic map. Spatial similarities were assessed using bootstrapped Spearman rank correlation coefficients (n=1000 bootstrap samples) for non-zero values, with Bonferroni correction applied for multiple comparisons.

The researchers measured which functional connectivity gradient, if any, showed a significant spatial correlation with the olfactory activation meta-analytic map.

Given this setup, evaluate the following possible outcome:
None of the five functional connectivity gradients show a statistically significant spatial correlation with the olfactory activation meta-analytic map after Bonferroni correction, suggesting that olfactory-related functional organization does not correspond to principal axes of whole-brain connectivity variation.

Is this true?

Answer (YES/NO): NO